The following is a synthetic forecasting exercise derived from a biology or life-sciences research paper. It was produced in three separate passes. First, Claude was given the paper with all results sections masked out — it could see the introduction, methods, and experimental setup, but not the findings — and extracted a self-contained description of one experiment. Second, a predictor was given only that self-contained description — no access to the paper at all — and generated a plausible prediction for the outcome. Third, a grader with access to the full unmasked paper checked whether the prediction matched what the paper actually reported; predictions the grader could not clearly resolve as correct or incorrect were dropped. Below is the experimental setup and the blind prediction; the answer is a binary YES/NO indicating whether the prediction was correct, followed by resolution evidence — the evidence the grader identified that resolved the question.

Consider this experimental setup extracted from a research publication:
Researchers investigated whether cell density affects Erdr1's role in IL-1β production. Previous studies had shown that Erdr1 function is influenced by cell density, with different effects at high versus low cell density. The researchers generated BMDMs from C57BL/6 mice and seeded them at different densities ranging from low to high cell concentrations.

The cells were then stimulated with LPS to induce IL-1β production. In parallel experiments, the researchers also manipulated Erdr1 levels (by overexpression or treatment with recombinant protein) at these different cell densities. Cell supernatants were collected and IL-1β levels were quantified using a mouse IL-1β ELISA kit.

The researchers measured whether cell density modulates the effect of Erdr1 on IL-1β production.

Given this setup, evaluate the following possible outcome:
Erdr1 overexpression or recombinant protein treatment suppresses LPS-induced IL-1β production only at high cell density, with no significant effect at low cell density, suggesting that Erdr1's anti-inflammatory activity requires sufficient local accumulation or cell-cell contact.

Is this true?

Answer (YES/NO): NO